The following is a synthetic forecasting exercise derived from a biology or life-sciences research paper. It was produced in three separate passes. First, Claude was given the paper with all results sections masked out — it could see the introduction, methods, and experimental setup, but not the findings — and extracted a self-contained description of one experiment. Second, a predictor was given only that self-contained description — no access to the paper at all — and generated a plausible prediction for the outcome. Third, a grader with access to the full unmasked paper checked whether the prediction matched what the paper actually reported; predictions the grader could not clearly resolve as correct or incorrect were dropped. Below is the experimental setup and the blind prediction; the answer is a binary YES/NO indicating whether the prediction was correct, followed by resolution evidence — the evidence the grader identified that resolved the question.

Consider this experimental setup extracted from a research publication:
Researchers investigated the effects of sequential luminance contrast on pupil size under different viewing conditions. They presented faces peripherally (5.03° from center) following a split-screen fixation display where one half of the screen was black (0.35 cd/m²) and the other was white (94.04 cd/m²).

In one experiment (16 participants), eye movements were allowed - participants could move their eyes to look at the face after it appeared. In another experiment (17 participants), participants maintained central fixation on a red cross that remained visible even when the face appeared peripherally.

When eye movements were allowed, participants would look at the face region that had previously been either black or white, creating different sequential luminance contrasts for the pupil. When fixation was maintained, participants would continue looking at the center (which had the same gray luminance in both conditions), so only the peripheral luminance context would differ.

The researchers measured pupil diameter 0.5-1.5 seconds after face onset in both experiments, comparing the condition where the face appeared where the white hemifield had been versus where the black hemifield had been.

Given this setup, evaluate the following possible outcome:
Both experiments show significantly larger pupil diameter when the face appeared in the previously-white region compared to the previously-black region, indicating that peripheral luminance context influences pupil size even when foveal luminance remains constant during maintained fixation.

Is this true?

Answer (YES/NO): NO